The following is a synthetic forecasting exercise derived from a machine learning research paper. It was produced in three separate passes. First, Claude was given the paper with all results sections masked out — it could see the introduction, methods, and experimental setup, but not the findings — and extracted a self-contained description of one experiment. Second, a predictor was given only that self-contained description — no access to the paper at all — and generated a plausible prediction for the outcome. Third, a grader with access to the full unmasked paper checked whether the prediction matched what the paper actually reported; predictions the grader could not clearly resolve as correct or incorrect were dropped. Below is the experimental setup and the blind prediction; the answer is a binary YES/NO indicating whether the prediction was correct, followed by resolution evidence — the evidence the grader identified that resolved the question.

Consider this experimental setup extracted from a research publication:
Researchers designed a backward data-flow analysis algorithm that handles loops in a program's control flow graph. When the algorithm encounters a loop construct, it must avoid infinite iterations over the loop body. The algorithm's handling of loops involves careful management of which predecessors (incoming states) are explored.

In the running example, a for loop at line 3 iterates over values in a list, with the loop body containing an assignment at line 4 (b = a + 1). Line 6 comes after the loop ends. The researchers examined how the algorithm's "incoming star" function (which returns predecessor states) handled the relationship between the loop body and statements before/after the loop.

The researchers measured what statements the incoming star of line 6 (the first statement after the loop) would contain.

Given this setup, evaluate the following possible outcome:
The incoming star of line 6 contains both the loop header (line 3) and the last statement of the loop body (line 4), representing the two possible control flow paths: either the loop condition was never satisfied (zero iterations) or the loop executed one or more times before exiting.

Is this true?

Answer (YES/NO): NO